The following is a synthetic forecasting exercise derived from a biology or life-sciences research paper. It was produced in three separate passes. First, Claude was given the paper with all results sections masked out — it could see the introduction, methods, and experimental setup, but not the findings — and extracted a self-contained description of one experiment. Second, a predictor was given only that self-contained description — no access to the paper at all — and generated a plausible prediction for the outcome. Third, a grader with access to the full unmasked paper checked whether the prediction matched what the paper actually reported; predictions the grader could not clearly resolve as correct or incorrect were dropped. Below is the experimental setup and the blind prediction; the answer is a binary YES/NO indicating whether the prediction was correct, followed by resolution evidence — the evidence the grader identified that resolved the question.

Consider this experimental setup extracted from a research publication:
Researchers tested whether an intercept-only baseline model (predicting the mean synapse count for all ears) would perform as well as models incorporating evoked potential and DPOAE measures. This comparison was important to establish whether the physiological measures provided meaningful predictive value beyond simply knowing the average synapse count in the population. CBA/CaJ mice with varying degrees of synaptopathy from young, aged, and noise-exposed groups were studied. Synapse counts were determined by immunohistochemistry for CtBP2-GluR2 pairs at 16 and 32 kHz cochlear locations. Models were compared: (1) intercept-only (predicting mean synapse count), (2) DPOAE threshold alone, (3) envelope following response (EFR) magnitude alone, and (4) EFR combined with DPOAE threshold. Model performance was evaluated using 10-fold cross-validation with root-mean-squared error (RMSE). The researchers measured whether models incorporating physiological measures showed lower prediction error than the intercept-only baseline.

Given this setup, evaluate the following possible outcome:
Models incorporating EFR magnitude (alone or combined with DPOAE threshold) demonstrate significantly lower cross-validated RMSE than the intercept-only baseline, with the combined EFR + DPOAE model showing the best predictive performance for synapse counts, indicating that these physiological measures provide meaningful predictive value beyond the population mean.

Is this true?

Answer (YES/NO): NO